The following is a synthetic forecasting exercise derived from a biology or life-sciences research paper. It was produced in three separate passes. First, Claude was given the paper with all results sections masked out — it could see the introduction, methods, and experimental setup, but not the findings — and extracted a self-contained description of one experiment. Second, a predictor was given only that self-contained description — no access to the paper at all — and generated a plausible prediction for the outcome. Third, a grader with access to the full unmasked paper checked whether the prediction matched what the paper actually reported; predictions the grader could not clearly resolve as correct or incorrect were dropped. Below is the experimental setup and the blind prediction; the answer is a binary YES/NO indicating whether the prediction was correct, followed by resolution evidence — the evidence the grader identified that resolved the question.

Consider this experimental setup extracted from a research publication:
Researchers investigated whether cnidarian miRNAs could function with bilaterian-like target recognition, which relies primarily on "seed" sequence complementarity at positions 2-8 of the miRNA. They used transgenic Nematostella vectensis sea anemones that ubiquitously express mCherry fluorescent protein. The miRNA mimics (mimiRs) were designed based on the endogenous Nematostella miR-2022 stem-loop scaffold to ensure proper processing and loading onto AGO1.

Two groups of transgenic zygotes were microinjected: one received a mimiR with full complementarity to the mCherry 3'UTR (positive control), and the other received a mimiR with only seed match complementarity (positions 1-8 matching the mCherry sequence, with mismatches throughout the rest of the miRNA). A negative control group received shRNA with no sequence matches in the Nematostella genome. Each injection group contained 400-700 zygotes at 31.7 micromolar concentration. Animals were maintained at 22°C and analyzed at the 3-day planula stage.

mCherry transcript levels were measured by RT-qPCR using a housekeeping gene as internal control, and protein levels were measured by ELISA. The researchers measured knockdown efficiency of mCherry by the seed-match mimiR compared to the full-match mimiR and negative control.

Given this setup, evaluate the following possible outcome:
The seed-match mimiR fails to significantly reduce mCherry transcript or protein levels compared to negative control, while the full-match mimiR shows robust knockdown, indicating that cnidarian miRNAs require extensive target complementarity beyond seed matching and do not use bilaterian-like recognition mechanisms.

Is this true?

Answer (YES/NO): YES